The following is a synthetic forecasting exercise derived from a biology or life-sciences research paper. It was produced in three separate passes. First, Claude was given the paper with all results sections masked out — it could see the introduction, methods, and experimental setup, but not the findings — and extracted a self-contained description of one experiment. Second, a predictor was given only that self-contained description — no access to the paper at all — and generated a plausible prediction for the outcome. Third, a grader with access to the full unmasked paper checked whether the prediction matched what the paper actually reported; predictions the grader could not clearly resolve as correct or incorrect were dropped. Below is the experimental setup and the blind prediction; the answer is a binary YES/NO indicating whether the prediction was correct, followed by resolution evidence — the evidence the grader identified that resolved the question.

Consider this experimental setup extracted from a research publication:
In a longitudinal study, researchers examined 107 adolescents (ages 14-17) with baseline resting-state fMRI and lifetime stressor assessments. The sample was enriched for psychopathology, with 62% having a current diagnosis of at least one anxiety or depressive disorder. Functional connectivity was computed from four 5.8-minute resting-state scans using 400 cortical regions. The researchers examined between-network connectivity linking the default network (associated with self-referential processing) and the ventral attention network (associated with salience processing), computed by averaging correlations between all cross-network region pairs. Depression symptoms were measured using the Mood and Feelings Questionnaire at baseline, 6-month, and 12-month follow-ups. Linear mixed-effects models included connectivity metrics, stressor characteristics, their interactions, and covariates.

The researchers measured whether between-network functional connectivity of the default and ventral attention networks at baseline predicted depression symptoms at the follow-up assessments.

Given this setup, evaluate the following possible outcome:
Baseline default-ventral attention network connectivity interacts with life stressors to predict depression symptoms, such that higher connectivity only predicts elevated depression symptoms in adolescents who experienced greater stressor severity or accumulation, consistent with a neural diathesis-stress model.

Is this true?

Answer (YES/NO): NO